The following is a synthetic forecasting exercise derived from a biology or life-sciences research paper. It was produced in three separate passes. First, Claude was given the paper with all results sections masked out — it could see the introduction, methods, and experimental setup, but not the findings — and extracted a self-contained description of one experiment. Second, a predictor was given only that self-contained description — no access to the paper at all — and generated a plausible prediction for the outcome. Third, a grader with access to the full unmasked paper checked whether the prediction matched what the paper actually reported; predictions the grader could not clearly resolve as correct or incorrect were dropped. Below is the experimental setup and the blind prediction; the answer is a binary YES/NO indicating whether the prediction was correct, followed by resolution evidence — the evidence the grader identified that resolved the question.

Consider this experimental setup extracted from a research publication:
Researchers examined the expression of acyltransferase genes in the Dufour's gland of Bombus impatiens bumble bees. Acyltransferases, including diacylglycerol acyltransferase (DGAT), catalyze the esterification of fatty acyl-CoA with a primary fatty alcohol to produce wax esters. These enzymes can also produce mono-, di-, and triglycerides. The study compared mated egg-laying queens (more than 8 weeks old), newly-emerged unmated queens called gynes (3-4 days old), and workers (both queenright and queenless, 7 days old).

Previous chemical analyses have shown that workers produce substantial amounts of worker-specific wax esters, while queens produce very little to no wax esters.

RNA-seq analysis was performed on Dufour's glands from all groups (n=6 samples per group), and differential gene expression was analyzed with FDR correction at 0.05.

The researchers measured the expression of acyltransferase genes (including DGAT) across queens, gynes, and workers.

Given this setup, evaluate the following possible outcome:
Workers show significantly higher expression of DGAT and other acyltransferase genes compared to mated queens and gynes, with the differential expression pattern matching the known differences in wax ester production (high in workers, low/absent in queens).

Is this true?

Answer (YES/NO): NO